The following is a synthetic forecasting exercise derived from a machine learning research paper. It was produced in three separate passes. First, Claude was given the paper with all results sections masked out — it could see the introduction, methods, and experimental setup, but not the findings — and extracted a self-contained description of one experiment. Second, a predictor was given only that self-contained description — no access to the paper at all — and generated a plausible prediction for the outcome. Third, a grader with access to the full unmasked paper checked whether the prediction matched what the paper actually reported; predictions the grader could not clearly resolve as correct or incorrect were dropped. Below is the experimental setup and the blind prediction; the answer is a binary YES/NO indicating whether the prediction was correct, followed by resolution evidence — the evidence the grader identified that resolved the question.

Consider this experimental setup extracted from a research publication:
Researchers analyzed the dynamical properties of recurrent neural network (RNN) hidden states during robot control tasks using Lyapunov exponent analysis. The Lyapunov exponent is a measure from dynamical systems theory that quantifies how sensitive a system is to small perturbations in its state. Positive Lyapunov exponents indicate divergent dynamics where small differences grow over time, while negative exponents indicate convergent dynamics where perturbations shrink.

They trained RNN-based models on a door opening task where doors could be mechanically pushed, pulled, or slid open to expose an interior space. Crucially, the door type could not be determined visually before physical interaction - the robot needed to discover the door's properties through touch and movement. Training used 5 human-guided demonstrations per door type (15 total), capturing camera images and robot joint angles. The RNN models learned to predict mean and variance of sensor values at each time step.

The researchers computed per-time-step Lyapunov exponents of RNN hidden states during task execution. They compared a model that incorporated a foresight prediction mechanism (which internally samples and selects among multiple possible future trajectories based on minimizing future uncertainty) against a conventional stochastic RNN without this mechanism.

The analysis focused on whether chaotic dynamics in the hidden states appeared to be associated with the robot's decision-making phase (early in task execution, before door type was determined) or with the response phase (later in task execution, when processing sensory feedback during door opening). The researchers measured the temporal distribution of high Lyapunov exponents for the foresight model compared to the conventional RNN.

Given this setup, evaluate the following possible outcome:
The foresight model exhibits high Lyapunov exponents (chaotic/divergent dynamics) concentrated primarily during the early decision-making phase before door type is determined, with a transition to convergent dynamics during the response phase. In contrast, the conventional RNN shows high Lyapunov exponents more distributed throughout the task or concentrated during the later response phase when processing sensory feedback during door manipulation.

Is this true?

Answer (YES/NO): YES